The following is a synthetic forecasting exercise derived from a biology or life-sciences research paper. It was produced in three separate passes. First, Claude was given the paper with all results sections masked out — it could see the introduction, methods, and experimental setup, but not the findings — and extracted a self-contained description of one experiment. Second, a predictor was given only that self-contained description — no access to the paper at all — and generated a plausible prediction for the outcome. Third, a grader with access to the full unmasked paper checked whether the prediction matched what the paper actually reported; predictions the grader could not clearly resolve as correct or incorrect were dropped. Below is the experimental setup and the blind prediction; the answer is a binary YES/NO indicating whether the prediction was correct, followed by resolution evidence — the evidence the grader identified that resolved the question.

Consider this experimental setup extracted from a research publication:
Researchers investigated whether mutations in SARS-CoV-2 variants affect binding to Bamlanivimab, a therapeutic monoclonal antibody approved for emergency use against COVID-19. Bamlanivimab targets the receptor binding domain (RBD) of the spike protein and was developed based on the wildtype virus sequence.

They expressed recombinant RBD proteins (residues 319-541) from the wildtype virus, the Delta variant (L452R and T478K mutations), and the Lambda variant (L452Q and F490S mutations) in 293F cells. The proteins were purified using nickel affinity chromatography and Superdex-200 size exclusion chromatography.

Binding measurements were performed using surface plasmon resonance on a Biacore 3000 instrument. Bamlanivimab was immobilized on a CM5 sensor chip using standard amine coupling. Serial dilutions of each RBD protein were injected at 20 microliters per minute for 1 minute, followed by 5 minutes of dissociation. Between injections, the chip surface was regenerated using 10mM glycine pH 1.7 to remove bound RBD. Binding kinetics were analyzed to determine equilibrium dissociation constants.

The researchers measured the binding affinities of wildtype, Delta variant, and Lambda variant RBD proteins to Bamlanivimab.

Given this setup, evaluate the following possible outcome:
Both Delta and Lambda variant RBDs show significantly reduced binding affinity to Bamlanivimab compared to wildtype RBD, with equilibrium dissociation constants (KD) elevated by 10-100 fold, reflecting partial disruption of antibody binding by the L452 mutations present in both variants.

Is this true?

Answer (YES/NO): NO